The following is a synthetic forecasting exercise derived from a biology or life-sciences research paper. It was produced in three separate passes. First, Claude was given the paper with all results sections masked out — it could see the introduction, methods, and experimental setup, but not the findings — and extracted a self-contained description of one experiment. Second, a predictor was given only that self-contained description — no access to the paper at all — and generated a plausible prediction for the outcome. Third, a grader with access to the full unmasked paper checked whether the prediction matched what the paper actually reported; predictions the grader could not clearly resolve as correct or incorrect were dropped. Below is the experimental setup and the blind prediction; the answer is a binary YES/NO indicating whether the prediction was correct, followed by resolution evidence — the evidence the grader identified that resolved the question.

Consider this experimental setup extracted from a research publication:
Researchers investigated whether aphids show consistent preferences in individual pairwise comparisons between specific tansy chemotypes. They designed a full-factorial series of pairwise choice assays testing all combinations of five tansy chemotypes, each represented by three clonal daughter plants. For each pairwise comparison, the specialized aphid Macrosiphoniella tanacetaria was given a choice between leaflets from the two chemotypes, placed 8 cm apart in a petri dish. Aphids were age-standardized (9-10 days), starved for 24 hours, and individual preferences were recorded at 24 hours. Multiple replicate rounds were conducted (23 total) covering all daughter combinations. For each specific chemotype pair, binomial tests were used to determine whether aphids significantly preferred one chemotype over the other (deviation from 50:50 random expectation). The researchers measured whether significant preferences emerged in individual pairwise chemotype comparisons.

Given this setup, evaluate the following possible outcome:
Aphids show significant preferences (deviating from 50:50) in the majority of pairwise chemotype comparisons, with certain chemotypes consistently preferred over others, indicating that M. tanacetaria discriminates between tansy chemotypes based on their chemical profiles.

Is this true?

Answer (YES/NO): NO